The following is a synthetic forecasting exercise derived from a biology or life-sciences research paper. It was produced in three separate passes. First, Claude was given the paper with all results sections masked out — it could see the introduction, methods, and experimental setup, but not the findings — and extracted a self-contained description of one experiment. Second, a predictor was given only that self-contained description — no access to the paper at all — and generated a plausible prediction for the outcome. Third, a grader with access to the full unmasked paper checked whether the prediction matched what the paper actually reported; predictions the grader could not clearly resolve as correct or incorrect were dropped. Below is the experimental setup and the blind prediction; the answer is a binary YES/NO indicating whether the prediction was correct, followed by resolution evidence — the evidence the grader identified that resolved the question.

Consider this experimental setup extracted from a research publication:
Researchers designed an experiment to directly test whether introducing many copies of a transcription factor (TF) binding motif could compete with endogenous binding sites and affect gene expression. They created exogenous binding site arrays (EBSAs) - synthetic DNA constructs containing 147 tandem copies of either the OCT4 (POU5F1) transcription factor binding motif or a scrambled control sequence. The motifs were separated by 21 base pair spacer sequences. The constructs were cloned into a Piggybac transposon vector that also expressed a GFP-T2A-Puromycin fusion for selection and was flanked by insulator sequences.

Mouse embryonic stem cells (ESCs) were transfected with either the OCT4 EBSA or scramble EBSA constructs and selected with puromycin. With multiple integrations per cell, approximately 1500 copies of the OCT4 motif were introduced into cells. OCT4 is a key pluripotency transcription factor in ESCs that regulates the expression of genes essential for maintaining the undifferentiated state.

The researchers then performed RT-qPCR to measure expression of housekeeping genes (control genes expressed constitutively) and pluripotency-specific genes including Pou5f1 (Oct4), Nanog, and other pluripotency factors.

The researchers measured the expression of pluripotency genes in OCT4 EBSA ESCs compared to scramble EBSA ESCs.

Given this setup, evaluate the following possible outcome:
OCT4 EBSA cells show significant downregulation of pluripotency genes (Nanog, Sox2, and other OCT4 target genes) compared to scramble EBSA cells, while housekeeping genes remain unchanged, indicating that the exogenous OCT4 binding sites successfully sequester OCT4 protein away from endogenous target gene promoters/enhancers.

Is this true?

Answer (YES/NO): YES